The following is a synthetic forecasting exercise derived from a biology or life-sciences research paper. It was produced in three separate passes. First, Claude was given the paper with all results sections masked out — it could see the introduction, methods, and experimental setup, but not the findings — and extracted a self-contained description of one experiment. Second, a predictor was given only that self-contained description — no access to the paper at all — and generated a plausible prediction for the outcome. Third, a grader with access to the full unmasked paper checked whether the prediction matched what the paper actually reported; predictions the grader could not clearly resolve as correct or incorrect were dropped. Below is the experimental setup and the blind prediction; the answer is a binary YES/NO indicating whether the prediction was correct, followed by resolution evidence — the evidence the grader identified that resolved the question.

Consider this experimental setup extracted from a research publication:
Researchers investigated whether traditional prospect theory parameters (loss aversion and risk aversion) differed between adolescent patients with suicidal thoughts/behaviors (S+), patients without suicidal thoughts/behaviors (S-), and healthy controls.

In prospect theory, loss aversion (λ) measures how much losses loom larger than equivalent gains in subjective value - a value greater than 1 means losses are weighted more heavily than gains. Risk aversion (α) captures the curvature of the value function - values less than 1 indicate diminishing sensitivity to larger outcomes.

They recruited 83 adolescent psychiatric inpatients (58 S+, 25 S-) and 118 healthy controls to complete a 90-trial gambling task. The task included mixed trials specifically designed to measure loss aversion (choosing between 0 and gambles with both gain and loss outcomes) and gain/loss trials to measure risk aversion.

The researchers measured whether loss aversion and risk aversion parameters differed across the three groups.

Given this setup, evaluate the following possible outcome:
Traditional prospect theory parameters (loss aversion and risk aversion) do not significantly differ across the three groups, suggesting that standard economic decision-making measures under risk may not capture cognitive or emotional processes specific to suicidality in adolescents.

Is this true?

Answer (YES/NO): YES